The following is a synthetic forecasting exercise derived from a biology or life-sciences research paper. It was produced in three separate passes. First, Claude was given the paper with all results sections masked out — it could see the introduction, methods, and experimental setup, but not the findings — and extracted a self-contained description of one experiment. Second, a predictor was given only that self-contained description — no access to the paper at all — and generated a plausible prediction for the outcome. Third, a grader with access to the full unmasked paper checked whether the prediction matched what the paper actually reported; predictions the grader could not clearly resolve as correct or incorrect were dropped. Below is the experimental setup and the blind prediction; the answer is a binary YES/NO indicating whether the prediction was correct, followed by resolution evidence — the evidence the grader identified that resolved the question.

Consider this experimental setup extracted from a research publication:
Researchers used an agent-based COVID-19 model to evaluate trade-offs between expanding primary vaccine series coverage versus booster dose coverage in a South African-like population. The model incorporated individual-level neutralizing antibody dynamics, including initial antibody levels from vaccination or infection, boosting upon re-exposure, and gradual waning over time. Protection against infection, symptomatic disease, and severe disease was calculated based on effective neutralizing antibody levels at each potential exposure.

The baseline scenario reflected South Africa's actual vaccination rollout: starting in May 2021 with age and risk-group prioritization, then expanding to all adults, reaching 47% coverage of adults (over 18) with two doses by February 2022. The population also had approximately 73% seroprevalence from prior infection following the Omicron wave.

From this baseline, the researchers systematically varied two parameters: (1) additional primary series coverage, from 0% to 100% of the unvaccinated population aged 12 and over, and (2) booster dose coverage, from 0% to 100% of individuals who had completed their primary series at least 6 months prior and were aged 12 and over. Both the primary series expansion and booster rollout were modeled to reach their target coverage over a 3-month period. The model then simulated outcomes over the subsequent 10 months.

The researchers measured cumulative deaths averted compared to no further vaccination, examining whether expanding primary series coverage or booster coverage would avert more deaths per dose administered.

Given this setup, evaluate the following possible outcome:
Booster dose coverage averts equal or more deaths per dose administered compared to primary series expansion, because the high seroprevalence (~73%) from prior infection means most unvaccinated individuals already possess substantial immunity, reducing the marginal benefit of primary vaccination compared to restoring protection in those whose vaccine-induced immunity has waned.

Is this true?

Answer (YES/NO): NO